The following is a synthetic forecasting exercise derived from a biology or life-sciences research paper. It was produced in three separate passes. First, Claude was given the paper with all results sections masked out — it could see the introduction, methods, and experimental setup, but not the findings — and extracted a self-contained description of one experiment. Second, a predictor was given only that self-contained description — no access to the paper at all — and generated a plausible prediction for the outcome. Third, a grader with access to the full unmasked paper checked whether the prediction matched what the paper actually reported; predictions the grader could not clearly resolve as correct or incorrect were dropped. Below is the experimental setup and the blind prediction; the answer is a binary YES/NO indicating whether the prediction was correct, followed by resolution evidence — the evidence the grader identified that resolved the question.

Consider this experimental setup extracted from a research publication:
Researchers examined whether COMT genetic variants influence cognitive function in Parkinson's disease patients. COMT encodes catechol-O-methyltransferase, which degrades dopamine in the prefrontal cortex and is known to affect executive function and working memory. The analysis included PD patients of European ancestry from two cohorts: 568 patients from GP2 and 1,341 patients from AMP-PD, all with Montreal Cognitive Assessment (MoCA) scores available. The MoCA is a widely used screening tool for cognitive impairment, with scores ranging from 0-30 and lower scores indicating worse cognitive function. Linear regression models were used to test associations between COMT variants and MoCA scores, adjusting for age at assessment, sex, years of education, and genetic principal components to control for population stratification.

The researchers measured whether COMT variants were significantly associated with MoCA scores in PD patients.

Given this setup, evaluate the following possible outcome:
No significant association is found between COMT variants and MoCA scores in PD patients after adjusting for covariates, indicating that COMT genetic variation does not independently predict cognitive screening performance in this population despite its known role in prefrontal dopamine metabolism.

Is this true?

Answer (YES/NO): YES